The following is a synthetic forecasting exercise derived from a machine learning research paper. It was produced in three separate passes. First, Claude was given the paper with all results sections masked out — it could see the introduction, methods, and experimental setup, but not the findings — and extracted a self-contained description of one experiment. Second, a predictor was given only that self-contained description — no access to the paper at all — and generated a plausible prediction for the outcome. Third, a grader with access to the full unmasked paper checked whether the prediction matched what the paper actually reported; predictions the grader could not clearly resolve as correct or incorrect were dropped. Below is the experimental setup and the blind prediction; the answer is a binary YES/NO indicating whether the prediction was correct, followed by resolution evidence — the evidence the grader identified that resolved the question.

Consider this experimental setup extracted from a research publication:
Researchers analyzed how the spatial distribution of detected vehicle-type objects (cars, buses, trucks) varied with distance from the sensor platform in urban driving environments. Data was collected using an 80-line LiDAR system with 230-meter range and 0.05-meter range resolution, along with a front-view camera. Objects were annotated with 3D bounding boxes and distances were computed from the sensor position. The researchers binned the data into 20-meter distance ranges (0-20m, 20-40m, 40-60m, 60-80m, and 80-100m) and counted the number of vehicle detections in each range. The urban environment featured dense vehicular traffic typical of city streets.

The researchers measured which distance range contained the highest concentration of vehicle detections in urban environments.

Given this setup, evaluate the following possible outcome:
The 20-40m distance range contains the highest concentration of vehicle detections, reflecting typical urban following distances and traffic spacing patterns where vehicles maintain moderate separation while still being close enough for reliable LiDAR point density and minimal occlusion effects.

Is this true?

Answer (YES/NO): NO